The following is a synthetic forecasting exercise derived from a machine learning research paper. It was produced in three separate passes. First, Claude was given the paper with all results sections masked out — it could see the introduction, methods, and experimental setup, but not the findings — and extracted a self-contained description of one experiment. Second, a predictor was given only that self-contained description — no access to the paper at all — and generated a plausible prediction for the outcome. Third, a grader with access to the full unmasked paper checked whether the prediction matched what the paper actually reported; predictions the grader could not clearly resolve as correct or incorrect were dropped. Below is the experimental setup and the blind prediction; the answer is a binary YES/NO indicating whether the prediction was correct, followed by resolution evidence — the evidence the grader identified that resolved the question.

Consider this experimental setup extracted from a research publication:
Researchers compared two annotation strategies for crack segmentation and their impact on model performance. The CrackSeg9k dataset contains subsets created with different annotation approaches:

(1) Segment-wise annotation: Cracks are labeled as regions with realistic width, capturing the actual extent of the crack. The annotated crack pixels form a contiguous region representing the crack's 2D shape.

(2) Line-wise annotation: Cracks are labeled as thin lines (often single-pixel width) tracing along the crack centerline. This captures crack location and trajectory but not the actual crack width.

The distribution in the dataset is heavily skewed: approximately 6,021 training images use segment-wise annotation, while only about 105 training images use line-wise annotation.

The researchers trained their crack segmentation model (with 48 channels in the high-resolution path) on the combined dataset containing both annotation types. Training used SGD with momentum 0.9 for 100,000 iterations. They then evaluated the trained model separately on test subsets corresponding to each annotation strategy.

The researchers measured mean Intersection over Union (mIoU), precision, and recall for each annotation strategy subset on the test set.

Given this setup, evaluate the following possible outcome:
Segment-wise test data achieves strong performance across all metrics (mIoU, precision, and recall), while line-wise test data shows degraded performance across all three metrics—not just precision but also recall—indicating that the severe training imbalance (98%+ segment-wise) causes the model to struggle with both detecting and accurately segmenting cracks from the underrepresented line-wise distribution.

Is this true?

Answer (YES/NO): YES